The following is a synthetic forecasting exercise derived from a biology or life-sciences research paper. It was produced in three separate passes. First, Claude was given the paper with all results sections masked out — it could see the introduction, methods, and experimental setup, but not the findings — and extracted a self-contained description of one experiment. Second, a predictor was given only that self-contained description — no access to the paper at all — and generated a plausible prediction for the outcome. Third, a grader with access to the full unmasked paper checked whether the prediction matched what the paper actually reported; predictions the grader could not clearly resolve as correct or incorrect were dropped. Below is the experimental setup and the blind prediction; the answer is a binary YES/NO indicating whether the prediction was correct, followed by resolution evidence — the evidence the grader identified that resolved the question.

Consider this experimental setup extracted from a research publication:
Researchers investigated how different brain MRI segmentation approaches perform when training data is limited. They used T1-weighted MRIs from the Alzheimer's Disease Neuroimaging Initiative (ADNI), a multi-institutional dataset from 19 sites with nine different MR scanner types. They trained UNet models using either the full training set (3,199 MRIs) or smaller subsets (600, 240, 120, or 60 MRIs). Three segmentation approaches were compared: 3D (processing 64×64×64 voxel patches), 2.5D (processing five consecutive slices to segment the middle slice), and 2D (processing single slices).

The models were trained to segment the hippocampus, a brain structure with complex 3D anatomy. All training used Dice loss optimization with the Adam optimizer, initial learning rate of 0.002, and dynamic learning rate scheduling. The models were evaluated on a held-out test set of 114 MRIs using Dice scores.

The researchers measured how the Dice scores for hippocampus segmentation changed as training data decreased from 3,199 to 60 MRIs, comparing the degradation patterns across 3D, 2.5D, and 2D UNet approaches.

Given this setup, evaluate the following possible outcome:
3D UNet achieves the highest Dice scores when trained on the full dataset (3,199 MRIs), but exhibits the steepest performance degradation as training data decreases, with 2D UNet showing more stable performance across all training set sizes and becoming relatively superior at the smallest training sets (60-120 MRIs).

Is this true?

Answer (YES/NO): NO